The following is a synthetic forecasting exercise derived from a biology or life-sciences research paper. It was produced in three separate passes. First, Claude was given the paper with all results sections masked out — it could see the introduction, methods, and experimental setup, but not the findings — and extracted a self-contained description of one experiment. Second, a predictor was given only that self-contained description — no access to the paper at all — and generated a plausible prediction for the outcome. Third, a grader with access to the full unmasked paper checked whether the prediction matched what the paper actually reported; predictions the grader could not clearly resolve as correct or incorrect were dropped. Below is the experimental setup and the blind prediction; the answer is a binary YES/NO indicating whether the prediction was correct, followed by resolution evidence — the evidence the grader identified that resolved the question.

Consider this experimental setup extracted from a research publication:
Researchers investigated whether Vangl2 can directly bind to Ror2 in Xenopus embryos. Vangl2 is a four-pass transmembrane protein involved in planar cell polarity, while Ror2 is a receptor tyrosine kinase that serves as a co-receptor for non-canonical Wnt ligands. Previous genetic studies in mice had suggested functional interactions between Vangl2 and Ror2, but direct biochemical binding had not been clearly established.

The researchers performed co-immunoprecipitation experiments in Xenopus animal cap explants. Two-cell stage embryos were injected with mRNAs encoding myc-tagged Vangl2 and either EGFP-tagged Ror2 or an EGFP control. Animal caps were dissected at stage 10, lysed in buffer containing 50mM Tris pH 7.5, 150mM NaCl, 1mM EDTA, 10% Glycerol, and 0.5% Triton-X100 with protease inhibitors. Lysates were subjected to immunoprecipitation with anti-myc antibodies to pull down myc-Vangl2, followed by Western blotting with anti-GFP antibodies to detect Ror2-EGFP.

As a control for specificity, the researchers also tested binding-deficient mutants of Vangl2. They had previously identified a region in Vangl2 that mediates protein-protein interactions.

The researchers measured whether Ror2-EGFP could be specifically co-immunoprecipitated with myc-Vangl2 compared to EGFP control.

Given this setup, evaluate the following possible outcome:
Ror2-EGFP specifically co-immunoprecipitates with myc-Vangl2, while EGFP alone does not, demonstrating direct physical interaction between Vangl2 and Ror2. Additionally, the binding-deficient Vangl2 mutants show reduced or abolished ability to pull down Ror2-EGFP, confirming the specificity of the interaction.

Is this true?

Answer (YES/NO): NO